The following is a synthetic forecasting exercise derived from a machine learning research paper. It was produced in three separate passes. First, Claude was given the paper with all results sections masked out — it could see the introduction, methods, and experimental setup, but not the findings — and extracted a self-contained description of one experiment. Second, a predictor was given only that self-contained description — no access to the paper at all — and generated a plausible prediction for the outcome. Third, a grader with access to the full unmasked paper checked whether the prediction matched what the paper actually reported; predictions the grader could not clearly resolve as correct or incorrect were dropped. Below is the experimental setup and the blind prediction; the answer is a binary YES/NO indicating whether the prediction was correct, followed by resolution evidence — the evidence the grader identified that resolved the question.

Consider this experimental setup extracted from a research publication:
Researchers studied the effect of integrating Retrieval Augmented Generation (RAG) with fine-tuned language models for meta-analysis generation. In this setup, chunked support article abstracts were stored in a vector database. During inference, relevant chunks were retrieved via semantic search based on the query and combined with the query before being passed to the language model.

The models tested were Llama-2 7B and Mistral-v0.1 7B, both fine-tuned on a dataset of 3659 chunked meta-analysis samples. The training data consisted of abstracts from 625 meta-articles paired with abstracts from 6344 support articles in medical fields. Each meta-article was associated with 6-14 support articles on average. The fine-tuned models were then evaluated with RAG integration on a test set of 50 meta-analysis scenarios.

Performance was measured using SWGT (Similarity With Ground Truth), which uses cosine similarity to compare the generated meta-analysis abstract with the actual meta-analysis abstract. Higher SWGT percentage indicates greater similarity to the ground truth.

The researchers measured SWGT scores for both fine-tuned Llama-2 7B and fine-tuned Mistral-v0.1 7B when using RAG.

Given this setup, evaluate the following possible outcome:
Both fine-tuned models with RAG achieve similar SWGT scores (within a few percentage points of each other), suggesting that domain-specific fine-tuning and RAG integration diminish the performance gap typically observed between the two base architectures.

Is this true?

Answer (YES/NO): YES